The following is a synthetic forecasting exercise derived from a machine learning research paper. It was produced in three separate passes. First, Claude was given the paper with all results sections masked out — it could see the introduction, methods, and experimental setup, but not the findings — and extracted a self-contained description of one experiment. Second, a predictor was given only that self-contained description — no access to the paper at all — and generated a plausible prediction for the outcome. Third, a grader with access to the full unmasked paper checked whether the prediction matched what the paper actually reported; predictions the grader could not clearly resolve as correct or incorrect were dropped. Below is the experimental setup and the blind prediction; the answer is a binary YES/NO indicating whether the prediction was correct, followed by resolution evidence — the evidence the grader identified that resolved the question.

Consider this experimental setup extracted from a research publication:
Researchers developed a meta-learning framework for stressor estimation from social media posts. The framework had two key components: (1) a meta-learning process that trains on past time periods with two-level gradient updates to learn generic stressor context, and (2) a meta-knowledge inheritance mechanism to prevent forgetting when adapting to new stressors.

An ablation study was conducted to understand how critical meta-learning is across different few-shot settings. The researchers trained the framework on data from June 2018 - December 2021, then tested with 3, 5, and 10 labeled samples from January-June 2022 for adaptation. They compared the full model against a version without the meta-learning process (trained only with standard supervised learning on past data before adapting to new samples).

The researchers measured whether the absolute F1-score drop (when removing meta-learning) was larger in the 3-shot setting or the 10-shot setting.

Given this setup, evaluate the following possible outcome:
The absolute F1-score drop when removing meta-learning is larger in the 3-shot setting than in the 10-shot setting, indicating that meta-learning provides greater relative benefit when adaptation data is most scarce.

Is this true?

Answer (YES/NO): NO